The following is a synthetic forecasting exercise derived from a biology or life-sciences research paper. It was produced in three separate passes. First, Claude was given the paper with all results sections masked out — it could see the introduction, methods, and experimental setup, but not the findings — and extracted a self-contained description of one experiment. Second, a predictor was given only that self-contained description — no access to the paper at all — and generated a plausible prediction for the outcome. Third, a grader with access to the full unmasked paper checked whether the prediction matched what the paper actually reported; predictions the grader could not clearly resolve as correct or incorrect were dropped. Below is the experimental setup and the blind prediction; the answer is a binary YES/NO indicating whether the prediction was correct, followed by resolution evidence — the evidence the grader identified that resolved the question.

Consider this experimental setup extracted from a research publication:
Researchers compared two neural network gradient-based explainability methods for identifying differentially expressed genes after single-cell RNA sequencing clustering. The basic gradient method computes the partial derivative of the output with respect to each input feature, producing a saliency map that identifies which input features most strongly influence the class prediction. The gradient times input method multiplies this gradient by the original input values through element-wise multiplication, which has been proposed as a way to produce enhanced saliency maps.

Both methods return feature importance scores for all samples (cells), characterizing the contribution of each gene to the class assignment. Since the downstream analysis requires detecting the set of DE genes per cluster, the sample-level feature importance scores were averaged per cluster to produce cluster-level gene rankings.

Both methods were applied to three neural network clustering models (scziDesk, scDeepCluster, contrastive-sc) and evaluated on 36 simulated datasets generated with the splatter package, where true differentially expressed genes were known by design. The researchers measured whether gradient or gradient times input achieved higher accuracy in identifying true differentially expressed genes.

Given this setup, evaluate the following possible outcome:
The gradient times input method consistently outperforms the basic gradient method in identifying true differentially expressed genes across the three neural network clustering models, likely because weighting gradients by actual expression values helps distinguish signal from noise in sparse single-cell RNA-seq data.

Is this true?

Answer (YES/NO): NO